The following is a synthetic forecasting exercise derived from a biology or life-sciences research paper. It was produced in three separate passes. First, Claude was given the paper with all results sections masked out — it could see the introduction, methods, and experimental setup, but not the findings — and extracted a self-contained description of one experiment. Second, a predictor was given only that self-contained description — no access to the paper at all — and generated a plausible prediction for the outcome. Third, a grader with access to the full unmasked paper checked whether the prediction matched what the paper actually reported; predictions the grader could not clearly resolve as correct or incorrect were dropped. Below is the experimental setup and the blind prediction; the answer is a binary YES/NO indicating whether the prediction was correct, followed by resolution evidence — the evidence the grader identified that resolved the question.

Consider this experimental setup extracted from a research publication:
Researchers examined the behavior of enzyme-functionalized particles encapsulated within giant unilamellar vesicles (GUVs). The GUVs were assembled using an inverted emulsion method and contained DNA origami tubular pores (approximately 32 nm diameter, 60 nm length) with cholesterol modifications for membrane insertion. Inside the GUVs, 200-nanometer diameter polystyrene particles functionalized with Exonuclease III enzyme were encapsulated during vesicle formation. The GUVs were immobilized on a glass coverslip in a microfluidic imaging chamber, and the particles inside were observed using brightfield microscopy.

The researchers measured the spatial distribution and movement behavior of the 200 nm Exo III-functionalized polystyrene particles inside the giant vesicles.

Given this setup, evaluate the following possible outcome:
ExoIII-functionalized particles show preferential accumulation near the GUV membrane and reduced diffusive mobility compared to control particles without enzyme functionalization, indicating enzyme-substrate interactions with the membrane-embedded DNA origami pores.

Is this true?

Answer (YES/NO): NO